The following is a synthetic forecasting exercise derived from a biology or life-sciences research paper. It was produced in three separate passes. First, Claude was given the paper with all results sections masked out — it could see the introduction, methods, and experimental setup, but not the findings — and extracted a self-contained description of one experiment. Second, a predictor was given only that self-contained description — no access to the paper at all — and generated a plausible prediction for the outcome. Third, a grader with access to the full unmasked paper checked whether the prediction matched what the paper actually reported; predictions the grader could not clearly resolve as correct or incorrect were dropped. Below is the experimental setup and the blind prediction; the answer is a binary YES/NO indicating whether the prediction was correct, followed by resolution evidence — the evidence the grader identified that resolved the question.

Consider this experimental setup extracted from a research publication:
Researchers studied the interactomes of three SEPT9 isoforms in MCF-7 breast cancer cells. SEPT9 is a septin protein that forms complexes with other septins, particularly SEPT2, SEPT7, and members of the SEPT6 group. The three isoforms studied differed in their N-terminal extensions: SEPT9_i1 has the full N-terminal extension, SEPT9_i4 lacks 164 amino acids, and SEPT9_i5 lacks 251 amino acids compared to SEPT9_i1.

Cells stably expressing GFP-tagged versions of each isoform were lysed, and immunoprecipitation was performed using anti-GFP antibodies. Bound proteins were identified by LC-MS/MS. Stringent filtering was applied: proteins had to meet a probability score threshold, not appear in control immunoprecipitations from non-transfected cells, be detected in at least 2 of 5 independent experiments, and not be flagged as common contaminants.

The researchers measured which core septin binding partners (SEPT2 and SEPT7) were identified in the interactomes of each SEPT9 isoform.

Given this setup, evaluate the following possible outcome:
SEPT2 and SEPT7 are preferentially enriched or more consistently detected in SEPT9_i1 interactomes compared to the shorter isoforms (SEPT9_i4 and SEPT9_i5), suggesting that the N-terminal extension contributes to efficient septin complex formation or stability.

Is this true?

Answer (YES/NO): NO